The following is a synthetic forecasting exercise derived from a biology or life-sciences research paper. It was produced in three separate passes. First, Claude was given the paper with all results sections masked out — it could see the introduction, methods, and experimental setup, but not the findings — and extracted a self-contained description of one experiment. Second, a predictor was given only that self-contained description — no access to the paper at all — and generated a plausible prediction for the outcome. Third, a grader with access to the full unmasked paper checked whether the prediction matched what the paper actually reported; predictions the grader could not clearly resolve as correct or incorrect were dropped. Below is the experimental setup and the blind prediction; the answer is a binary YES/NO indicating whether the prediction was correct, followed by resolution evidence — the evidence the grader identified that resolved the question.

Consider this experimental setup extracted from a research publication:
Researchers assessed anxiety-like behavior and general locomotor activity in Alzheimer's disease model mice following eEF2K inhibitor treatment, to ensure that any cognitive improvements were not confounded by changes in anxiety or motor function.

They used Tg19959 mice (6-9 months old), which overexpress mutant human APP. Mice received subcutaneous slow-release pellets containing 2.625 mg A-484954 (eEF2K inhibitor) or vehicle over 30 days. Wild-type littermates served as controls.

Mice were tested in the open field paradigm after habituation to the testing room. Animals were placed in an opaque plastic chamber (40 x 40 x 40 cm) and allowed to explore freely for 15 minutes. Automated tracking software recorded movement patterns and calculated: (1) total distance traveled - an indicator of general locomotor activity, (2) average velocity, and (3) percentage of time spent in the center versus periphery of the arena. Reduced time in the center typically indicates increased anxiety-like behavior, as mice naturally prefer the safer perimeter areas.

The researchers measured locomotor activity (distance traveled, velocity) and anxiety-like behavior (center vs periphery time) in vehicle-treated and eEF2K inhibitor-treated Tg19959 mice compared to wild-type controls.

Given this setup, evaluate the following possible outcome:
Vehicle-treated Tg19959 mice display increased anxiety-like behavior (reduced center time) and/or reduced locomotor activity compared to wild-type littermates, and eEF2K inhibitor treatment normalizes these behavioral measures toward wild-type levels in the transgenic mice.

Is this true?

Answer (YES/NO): NO